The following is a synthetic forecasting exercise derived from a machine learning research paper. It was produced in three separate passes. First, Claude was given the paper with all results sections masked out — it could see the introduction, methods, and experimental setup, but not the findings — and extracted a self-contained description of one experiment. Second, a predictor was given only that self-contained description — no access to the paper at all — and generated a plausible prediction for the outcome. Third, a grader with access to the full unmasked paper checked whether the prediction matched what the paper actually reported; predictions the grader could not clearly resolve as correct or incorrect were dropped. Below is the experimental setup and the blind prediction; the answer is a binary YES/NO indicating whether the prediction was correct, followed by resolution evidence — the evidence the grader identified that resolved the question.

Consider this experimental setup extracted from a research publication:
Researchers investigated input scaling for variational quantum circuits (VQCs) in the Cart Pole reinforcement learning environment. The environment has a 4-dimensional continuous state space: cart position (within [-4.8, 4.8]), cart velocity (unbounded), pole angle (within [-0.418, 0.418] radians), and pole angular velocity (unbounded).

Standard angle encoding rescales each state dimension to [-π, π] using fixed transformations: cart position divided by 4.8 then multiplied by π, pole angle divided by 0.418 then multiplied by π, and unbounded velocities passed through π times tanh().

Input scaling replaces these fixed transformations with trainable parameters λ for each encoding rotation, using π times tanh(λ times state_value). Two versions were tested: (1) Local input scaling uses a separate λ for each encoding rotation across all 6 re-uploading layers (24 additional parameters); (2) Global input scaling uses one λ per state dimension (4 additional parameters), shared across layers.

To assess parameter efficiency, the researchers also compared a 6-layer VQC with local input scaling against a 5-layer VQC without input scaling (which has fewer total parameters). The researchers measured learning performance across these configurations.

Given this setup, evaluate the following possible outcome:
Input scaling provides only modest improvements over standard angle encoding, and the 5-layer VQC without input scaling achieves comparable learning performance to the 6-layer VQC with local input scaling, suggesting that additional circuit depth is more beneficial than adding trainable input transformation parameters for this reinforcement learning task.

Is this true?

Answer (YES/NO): NO